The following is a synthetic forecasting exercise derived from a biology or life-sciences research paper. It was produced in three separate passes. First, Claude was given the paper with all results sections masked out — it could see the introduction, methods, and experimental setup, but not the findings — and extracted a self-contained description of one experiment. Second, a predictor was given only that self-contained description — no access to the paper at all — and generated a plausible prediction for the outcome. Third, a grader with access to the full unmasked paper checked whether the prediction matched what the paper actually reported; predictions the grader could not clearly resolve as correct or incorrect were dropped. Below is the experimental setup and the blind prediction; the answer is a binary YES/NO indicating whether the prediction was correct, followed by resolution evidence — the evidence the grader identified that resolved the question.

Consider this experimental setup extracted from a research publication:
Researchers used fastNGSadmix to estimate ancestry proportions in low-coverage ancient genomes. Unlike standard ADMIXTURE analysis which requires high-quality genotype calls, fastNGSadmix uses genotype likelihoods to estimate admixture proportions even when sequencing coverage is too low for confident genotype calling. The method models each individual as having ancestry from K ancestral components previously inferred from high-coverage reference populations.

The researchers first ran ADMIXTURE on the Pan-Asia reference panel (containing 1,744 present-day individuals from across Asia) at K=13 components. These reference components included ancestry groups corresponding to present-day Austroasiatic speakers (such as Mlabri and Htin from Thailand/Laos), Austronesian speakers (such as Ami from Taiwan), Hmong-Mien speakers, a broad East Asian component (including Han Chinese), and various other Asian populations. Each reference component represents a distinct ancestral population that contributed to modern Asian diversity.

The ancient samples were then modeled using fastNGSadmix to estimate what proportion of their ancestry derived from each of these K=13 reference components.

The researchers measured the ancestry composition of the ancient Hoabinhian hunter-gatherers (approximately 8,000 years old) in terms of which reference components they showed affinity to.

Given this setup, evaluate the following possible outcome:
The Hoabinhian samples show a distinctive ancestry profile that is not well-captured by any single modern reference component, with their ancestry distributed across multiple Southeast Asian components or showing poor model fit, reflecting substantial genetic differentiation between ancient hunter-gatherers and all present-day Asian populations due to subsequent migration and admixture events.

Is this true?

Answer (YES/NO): YES